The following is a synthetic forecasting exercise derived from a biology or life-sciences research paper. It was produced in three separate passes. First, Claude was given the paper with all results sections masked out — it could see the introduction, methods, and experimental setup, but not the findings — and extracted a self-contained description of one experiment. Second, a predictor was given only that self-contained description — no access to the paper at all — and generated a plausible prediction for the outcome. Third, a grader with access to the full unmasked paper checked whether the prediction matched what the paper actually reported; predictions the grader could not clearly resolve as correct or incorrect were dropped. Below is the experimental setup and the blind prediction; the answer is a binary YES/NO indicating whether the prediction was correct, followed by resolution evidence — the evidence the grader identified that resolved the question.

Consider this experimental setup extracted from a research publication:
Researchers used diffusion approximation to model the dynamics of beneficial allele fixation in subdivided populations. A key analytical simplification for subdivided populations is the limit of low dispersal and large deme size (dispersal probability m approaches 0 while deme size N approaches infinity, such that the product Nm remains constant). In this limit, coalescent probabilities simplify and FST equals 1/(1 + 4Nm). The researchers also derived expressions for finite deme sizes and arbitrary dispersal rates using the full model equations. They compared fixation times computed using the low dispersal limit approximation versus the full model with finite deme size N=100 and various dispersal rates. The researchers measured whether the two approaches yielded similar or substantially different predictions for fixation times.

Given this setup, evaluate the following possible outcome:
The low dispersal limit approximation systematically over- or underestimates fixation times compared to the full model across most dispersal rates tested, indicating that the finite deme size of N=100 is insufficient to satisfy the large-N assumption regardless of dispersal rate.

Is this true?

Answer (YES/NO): NO